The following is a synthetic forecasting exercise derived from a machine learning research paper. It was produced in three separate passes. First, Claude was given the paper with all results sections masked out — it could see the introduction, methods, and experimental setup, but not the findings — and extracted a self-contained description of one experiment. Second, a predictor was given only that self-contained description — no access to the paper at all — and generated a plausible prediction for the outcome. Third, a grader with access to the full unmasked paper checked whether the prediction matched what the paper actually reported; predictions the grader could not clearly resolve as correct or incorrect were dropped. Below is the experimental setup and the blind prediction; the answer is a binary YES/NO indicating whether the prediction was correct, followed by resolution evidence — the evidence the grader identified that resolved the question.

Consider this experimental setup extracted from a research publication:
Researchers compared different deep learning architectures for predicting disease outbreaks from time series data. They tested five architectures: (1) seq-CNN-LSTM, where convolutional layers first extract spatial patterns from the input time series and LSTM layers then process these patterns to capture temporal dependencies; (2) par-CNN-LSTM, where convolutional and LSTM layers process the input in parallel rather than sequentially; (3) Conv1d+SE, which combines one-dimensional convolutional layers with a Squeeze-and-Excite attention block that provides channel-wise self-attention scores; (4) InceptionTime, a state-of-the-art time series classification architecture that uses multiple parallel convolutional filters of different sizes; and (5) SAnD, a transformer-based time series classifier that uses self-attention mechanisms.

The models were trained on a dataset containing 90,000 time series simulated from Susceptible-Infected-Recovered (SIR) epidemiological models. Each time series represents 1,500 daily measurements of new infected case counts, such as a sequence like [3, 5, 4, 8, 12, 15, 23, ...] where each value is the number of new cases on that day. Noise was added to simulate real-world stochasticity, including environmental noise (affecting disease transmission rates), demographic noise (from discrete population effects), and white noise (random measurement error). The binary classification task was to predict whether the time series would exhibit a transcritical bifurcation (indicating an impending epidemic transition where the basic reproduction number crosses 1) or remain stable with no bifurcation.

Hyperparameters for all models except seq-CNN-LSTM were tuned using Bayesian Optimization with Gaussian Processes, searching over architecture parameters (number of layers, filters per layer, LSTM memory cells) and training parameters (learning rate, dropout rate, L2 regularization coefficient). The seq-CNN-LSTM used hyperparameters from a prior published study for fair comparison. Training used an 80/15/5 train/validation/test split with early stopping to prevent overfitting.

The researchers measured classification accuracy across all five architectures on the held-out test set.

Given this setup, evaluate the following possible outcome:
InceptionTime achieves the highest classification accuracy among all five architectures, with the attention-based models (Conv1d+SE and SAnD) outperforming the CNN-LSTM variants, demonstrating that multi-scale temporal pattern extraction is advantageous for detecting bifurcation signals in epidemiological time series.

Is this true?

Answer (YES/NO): NO